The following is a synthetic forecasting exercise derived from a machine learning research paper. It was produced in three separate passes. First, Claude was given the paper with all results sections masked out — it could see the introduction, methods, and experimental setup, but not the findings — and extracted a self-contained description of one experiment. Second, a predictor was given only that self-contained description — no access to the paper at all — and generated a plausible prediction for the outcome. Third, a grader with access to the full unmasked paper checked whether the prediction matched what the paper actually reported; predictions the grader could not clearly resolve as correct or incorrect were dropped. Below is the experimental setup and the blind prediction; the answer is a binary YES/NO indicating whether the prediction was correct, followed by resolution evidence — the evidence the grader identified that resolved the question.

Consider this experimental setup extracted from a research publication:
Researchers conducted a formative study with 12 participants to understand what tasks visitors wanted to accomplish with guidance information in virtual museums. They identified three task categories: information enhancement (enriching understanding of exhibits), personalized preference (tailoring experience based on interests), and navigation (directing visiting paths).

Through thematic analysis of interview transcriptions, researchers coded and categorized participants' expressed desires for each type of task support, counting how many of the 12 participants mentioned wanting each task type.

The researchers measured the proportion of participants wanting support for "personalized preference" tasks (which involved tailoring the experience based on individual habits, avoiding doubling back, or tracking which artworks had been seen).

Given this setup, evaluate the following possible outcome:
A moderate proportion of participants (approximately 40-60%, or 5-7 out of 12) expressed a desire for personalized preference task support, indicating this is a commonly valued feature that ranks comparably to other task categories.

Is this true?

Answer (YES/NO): NO